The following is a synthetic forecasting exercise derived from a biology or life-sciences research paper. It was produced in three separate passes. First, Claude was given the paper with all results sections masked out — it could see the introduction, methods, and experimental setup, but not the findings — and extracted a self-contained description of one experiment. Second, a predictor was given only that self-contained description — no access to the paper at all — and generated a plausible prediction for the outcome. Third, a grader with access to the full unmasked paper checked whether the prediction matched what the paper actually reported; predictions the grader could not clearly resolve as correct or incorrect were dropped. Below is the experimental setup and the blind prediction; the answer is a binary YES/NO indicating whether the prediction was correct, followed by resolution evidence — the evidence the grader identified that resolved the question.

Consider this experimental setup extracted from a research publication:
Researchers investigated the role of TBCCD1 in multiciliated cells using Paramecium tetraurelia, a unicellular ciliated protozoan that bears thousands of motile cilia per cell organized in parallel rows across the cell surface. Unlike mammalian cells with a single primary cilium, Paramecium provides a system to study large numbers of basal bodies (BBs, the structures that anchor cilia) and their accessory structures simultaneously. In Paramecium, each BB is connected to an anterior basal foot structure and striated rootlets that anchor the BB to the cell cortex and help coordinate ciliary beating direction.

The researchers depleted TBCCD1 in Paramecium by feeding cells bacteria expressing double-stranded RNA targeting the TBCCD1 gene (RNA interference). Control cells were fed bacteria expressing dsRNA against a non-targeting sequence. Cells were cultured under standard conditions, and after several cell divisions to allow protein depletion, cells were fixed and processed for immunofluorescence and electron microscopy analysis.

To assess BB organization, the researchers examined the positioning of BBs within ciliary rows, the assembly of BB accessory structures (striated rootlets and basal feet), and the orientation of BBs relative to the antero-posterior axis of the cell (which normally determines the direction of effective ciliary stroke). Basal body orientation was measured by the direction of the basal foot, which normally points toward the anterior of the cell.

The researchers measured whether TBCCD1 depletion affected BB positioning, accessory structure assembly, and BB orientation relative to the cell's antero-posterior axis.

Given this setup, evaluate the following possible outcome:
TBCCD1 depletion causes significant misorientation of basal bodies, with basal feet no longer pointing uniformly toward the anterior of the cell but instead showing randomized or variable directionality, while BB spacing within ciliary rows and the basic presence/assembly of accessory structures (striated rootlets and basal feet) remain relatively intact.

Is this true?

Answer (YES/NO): NO